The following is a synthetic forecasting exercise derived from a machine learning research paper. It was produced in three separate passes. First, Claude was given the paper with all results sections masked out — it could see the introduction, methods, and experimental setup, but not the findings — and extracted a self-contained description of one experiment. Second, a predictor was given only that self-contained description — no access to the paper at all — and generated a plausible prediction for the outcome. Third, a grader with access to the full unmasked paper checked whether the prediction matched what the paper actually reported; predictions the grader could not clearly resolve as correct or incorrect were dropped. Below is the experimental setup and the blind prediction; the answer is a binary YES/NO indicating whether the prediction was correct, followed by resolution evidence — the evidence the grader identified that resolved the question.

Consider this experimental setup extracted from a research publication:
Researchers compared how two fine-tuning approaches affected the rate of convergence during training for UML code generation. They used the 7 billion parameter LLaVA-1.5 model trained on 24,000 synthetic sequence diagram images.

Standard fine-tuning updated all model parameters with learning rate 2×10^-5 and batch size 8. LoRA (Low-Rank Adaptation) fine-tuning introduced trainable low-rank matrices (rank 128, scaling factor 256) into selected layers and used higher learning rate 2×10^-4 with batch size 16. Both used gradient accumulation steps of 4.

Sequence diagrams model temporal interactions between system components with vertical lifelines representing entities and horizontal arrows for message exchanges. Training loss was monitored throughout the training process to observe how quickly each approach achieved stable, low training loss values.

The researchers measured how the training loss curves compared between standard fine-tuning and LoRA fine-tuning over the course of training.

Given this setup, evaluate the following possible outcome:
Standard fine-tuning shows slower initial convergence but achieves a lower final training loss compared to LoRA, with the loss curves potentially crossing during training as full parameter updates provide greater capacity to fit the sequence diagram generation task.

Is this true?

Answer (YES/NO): NO